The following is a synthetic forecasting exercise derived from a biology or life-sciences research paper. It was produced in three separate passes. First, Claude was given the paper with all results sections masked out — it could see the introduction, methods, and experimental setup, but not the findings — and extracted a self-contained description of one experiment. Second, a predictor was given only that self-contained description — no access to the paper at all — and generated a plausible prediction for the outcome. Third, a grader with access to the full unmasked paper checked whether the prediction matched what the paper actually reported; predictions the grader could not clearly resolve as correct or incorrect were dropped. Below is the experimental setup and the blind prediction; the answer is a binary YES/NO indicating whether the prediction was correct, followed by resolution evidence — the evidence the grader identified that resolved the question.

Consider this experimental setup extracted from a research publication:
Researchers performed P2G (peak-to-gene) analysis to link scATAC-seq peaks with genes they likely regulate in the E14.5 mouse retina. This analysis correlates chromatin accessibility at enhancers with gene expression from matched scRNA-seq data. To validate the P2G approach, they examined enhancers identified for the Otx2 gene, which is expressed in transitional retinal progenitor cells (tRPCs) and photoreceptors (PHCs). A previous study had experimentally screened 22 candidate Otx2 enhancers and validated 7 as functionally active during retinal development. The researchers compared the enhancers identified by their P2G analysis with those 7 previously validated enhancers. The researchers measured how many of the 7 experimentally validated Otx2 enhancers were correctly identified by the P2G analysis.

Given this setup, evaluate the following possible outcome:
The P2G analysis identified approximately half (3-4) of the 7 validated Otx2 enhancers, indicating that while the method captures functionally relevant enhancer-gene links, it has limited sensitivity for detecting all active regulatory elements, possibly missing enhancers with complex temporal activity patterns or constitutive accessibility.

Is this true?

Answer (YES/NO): NO